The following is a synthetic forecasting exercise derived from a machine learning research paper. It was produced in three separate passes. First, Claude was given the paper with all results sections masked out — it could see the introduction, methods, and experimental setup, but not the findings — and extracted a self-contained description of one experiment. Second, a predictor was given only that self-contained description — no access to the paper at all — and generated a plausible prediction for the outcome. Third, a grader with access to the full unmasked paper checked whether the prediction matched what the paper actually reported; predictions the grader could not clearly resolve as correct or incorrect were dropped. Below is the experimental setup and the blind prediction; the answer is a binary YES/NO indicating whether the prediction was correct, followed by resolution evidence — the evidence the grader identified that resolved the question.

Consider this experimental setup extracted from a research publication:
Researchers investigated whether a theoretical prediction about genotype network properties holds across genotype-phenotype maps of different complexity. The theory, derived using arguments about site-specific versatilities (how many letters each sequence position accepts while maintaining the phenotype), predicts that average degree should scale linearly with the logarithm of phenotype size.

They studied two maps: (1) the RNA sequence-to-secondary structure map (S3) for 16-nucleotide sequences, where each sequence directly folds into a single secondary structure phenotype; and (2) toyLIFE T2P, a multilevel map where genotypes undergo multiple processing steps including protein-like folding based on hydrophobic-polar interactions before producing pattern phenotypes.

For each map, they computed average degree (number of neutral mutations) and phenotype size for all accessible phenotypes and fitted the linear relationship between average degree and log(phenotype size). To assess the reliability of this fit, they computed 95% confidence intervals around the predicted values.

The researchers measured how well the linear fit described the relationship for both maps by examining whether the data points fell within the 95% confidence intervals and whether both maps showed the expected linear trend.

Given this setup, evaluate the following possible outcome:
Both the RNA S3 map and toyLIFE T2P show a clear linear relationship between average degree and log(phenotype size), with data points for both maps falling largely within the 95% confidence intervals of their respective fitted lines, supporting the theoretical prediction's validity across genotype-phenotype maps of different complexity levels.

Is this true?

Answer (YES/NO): YES